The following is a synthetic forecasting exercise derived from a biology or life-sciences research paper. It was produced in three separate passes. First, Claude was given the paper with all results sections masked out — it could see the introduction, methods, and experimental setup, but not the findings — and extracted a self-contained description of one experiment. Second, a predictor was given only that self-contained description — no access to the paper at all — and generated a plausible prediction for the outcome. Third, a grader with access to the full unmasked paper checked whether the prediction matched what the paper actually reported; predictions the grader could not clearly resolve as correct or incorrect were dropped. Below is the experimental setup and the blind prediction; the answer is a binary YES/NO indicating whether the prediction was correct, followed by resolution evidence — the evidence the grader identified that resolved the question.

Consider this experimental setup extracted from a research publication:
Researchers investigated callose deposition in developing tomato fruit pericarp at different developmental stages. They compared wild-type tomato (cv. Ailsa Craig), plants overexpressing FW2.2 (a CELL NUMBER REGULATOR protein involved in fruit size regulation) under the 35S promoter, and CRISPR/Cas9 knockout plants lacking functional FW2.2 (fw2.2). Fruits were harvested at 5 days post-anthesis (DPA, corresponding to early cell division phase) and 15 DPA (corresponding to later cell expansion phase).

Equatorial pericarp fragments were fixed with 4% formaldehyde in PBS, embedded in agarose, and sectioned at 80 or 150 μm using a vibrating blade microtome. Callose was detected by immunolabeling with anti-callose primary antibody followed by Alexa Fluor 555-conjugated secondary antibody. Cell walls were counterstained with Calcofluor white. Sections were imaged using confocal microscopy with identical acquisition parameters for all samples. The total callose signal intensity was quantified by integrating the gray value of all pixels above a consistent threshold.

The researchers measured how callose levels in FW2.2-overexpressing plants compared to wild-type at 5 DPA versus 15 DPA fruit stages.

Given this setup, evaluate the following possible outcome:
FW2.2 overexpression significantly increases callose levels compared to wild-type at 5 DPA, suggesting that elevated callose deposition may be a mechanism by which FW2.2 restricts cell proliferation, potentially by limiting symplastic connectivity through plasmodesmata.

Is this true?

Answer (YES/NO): NO